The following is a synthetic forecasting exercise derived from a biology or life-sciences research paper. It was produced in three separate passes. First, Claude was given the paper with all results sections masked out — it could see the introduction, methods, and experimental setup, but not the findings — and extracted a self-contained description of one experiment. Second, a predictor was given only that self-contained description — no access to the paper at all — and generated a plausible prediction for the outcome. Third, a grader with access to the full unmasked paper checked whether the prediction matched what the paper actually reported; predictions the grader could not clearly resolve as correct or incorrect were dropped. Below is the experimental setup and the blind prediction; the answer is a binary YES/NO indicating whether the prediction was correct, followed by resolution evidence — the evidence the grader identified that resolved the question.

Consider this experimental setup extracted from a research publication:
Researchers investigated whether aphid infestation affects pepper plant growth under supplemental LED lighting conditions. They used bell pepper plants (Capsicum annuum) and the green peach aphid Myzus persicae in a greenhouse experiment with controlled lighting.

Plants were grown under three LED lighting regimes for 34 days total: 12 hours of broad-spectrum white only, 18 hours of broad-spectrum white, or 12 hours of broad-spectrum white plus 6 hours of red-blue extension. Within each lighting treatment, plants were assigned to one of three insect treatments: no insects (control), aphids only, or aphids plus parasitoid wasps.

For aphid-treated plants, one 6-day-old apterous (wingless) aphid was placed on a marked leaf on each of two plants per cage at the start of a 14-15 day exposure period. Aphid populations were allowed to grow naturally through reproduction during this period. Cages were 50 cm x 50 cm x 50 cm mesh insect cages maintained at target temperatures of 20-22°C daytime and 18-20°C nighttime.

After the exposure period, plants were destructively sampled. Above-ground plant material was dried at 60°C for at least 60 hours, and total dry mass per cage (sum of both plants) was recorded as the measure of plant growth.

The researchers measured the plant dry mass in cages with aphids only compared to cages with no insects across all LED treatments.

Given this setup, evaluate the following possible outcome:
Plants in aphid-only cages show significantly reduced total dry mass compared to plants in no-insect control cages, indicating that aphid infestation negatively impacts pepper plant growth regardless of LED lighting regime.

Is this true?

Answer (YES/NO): NO